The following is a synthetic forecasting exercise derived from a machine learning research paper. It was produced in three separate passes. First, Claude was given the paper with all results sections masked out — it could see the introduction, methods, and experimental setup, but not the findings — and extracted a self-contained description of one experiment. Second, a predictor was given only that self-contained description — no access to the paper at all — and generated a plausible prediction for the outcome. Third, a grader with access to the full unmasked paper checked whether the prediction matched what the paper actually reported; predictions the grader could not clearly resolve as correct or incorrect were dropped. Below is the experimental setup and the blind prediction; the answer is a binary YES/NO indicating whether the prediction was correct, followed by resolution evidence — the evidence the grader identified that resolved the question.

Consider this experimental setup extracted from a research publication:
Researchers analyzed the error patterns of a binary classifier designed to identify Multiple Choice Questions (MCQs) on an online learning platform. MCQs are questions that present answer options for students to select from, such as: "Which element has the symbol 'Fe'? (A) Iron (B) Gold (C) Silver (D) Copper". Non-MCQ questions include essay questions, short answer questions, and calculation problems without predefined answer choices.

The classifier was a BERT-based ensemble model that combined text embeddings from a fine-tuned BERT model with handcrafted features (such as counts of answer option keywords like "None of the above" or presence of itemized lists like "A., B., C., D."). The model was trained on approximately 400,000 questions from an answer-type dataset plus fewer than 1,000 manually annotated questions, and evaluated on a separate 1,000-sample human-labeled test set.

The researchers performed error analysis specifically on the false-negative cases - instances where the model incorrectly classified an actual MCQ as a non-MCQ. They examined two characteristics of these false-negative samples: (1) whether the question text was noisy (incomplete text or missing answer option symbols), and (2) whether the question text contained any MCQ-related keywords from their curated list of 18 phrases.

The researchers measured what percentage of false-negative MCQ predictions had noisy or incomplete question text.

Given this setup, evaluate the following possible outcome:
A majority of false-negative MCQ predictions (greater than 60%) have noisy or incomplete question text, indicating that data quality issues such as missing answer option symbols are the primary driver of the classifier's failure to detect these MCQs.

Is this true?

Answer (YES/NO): NO